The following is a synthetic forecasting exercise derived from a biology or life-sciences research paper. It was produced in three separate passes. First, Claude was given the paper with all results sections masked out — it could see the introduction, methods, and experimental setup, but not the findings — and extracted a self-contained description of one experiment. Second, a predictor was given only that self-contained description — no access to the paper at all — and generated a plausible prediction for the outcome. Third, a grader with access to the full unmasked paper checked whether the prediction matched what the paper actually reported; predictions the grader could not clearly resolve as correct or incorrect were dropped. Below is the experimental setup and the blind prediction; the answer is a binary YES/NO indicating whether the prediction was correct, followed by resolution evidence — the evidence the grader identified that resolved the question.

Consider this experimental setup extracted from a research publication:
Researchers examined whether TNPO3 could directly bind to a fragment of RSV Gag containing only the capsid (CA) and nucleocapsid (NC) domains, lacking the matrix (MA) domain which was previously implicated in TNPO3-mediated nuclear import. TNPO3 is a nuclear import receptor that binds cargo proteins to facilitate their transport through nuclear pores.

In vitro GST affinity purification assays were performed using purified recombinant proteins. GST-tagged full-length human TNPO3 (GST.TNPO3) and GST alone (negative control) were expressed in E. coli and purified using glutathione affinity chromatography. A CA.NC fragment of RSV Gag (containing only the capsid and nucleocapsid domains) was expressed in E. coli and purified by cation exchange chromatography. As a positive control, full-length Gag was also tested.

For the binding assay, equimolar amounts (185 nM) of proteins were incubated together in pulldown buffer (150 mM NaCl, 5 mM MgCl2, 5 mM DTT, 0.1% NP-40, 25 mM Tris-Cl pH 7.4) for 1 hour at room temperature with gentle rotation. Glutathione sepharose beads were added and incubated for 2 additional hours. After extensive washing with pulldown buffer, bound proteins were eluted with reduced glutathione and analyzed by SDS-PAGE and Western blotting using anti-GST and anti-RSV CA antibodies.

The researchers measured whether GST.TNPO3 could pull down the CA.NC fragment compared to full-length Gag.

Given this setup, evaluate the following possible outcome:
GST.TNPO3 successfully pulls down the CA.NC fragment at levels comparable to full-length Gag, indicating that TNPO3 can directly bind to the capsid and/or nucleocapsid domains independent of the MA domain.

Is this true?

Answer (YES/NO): NO